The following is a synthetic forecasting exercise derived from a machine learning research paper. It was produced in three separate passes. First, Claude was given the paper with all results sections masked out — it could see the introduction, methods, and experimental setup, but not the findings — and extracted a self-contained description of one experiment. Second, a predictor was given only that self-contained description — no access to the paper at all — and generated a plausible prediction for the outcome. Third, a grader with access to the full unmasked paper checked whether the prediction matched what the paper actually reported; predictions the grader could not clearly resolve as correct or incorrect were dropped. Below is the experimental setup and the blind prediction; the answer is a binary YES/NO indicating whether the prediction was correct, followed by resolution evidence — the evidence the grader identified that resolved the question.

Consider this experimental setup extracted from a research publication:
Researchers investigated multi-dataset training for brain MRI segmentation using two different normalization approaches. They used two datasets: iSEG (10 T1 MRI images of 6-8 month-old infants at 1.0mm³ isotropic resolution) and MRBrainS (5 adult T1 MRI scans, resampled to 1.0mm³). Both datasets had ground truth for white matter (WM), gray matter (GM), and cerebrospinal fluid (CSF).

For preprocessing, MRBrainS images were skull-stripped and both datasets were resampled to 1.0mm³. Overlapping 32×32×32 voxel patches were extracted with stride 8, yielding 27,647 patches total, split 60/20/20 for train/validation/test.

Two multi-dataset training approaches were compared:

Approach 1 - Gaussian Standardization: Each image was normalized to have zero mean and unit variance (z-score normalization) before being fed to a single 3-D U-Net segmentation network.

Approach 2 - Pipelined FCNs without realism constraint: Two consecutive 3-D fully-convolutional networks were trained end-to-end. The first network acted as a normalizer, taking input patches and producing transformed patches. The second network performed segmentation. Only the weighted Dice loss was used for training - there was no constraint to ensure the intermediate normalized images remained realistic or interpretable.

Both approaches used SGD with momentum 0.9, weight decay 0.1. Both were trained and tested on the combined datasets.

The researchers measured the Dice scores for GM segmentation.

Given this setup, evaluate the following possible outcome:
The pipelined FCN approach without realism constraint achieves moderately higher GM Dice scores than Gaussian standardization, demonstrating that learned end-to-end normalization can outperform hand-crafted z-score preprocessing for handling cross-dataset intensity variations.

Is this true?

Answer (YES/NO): YES